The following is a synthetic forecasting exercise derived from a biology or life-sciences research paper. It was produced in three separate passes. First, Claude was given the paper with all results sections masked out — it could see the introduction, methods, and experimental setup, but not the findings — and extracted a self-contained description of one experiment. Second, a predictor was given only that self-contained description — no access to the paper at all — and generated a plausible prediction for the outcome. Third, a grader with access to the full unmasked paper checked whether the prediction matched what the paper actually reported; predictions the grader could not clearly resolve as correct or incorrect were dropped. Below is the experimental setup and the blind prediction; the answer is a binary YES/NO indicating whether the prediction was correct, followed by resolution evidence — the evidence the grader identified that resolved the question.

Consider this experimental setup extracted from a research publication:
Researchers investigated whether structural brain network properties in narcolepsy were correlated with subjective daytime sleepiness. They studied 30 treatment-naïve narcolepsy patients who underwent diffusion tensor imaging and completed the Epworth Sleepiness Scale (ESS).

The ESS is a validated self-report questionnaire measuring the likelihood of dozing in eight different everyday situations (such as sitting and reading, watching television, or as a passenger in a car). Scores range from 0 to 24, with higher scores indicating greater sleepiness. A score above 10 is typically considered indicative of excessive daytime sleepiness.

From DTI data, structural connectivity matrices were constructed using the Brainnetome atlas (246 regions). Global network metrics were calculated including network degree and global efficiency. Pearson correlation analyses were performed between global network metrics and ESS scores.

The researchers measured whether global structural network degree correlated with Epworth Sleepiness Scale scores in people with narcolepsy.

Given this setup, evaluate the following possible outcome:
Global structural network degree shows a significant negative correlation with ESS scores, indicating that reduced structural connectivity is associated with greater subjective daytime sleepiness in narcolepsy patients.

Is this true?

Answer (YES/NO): NO